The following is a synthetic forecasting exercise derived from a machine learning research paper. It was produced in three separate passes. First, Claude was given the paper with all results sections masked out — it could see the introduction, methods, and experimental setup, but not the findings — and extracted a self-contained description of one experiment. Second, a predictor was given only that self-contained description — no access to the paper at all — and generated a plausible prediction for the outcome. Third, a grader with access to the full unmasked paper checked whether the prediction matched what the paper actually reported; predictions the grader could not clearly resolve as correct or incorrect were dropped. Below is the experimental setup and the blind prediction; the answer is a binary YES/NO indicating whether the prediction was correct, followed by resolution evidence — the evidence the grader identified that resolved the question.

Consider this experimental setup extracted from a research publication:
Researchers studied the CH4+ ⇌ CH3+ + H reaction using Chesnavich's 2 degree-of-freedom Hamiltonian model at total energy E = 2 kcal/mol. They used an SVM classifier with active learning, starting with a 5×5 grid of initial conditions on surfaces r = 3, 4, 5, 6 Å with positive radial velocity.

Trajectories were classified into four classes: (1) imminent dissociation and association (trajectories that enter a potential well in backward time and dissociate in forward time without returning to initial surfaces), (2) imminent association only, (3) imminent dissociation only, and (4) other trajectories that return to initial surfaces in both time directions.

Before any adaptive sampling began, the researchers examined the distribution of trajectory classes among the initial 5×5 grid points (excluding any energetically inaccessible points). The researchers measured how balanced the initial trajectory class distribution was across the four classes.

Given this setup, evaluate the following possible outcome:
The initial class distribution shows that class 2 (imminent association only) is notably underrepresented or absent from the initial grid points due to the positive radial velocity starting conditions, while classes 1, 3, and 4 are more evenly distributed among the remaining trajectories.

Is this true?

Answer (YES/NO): NO